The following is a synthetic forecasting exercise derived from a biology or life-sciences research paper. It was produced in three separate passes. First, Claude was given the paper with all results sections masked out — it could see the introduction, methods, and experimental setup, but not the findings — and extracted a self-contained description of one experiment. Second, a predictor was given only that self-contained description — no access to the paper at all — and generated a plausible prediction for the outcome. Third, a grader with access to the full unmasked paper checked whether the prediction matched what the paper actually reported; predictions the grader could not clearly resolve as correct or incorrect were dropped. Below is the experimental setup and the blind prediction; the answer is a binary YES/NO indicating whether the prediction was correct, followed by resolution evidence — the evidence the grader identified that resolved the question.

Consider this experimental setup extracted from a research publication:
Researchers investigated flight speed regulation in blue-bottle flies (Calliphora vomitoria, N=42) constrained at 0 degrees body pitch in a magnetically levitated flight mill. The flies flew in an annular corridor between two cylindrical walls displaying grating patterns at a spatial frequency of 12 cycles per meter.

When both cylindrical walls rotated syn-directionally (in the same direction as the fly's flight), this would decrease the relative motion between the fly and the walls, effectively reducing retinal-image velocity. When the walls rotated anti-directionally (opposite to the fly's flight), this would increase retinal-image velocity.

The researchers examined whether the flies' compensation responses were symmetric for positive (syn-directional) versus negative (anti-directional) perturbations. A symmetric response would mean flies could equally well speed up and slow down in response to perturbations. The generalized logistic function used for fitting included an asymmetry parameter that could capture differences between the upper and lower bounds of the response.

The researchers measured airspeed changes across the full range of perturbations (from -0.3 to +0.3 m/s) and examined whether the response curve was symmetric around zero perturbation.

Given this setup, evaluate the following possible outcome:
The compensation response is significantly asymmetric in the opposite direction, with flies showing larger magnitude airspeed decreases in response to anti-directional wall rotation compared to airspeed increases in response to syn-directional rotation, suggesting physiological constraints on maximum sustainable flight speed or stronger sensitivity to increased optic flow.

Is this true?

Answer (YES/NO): NO